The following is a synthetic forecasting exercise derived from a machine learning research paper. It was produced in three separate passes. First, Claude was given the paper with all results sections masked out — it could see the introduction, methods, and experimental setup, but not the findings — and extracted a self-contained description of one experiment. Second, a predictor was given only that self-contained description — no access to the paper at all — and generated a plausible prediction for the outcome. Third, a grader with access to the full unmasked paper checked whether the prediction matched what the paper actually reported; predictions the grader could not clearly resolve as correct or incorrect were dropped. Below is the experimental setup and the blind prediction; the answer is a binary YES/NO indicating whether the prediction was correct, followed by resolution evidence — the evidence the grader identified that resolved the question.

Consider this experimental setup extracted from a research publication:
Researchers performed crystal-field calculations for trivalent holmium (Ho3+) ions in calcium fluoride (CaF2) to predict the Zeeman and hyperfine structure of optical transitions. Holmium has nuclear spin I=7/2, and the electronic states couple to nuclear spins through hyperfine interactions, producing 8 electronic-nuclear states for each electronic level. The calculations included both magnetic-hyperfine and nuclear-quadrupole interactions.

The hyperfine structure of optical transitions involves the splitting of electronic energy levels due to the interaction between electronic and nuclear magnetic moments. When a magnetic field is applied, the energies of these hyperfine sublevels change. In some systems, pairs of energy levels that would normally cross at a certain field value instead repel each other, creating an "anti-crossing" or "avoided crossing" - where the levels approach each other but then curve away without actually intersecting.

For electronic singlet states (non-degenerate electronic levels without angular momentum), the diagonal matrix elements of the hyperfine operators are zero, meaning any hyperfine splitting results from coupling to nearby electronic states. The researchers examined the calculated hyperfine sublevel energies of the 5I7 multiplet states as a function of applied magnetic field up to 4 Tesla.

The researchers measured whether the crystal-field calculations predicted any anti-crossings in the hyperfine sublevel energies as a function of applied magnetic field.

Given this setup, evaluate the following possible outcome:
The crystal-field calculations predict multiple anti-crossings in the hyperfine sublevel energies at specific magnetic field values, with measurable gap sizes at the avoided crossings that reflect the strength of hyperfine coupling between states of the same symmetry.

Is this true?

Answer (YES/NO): YES